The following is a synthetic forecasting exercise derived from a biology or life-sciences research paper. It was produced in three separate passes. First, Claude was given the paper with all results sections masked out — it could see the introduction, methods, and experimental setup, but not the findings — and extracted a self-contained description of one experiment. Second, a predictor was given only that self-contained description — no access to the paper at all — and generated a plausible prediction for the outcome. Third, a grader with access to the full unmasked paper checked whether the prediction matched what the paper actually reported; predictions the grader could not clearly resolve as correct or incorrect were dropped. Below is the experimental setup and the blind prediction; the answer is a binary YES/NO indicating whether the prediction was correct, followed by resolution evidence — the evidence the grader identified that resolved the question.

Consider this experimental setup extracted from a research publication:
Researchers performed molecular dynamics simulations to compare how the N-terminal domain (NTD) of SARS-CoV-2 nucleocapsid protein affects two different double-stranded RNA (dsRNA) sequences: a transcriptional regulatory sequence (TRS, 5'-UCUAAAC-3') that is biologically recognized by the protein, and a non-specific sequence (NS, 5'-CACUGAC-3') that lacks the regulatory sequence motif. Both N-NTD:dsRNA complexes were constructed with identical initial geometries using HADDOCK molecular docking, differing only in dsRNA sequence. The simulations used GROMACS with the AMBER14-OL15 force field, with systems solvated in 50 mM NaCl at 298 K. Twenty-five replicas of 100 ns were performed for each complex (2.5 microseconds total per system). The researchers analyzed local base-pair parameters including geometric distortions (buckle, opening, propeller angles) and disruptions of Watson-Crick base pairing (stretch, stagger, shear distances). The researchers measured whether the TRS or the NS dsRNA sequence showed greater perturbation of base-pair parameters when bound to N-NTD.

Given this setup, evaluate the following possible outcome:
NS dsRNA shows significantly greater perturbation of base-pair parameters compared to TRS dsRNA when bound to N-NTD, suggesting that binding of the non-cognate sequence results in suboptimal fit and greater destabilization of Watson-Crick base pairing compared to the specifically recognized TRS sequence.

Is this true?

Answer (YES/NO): NO